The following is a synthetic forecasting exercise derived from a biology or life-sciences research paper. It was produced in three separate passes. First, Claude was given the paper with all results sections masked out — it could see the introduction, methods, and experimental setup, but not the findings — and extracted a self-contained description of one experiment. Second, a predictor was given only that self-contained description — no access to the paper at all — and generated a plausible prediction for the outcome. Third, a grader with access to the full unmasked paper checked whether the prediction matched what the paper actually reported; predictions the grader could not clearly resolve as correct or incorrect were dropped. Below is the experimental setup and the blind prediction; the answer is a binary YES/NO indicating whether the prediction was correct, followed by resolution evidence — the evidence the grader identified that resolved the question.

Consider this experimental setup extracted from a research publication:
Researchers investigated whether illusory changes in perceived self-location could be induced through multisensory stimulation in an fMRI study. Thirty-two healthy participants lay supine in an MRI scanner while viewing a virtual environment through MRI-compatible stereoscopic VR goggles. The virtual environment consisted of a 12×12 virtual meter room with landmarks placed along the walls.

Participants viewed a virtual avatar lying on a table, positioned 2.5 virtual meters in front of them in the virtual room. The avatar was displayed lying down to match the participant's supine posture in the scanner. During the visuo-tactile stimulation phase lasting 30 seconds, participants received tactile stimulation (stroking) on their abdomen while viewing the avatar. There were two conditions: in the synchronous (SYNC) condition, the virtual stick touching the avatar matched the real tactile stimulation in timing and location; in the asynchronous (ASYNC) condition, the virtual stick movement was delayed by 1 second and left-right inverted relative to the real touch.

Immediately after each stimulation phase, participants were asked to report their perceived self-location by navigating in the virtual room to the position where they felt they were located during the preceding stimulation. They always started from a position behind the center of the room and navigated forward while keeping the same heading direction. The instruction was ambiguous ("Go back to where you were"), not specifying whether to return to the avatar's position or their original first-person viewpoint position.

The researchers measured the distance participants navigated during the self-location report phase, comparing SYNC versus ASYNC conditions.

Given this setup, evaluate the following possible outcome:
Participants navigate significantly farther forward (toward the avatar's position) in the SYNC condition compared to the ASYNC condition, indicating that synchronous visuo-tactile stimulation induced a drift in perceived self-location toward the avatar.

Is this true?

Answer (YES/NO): YES